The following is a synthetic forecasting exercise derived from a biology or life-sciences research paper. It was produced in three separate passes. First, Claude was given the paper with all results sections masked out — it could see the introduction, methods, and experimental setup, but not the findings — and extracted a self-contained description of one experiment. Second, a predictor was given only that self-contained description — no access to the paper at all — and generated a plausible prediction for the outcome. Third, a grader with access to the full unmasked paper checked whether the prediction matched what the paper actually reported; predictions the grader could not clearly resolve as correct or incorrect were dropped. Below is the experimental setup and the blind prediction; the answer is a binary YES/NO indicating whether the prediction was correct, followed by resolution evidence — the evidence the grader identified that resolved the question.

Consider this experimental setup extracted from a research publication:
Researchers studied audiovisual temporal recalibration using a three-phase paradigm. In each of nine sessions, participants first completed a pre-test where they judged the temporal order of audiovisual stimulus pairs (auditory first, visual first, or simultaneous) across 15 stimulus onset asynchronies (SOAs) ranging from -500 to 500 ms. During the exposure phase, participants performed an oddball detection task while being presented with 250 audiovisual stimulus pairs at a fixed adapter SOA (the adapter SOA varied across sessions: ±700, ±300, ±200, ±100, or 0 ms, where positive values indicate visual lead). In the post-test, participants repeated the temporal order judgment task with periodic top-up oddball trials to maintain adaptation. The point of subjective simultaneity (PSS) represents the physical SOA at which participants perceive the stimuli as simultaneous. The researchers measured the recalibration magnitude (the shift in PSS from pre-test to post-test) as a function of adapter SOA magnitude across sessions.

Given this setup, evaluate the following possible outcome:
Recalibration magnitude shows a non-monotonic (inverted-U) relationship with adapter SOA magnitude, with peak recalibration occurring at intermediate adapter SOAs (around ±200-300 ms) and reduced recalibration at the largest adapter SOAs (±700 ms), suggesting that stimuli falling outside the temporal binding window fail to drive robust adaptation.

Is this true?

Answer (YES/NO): NO